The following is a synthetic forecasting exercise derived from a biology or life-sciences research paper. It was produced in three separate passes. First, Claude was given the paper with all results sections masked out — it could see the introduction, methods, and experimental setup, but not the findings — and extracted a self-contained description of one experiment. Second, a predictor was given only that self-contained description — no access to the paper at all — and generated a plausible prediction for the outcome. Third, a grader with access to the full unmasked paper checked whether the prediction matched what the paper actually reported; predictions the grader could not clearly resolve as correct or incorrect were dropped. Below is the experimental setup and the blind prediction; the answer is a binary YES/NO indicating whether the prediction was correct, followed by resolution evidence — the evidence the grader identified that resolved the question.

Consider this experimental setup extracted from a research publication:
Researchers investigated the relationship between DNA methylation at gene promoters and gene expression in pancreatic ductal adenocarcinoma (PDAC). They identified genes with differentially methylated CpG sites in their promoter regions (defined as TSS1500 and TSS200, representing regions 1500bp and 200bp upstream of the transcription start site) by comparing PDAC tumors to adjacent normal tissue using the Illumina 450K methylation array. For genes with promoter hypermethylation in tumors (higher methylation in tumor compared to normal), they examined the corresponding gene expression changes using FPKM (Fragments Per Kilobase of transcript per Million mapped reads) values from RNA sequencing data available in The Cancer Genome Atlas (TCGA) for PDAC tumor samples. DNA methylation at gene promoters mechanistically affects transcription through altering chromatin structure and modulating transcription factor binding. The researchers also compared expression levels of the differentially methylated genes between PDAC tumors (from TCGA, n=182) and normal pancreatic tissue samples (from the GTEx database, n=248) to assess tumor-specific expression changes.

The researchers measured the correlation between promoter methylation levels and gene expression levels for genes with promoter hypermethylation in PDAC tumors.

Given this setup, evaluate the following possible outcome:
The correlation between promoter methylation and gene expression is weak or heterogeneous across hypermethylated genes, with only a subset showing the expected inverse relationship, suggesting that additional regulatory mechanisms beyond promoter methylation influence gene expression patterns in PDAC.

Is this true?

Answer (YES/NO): YES